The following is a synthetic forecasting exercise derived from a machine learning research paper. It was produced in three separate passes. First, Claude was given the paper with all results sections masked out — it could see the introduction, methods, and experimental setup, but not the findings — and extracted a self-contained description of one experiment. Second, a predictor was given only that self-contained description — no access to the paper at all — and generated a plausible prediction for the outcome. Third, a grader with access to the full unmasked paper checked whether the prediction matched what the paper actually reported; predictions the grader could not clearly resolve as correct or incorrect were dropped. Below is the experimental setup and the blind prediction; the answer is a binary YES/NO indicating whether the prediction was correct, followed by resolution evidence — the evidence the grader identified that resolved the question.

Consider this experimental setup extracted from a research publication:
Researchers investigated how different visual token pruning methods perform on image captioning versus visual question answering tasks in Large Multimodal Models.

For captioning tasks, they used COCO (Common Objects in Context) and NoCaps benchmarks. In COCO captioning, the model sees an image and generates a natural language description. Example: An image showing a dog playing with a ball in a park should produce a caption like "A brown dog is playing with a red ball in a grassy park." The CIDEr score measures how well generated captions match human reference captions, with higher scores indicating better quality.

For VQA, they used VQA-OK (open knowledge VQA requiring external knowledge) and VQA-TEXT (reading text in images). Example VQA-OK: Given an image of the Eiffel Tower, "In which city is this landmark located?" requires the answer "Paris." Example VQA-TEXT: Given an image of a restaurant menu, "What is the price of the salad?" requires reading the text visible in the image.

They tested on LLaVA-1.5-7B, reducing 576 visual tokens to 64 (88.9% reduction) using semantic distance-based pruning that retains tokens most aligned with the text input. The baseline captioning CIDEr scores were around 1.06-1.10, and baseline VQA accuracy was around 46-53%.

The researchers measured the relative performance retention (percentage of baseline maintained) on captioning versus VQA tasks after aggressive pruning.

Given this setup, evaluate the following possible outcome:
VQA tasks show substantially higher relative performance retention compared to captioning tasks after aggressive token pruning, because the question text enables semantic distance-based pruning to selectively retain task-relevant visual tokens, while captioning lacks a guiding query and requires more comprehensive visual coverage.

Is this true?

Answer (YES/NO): NO